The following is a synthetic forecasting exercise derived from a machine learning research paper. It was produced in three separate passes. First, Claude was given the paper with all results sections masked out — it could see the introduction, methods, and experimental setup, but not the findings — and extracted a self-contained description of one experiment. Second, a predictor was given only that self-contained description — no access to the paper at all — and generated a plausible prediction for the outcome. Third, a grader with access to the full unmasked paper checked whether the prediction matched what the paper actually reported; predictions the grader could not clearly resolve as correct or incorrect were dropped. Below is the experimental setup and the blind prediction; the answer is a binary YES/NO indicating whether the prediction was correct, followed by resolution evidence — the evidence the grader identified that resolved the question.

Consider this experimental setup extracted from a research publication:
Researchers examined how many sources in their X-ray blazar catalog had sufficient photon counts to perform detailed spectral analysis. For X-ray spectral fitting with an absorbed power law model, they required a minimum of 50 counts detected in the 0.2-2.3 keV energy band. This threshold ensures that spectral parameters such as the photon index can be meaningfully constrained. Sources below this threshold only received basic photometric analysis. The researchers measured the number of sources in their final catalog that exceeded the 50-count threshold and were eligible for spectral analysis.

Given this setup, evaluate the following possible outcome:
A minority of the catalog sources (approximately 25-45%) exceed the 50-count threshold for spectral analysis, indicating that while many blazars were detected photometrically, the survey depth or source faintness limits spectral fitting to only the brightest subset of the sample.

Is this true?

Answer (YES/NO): NO